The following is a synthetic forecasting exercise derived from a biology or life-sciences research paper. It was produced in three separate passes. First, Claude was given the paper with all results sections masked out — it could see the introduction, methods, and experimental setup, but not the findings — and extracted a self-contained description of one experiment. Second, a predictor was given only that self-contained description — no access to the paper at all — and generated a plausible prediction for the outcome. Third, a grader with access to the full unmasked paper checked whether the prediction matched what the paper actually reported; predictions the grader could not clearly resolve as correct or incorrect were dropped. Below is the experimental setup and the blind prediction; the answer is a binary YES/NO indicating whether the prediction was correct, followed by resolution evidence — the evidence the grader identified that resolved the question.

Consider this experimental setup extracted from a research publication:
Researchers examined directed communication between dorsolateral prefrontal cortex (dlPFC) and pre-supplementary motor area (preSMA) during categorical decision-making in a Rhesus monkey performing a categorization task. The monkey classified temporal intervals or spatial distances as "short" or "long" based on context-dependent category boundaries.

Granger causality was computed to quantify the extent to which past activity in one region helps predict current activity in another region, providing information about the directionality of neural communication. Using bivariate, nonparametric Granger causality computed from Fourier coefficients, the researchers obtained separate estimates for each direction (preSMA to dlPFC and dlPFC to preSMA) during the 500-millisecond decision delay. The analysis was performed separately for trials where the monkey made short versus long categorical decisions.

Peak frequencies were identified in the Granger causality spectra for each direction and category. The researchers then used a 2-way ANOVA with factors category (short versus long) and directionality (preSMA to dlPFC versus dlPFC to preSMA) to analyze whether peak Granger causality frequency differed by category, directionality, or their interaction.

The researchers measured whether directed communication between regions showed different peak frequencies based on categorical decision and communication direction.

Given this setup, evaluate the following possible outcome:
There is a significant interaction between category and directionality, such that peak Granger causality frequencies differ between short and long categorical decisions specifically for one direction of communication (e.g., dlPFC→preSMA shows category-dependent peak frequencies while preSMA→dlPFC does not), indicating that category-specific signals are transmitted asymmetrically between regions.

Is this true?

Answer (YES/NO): YES